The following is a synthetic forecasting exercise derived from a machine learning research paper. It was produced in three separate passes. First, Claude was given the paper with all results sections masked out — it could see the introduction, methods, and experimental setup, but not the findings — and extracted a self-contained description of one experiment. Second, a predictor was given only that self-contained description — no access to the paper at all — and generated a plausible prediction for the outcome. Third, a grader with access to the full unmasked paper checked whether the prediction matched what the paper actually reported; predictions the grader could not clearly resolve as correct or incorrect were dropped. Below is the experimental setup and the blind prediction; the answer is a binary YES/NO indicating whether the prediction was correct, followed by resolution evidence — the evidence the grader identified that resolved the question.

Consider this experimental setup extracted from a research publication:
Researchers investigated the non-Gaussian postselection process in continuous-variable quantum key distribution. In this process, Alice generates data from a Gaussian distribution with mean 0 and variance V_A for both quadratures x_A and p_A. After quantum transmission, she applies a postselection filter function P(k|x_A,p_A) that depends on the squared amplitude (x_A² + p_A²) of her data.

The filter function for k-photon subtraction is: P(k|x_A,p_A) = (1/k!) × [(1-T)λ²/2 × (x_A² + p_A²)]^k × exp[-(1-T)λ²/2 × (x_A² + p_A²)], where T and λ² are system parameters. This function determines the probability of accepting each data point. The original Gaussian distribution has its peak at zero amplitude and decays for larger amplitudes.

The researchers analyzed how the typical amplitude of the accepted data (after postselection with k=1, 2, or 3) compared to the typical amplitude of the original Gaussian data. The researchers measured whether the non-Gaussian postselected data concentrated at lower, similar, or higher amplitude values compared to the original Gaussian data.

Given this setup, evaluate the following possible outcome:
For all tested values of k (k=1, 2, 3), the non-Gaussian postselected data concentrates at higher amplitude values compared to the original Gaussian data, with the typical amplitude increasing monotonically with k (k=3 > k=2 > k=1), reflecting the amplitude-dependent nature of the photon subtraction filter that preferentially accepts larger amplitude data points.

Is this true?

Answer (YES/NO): YES